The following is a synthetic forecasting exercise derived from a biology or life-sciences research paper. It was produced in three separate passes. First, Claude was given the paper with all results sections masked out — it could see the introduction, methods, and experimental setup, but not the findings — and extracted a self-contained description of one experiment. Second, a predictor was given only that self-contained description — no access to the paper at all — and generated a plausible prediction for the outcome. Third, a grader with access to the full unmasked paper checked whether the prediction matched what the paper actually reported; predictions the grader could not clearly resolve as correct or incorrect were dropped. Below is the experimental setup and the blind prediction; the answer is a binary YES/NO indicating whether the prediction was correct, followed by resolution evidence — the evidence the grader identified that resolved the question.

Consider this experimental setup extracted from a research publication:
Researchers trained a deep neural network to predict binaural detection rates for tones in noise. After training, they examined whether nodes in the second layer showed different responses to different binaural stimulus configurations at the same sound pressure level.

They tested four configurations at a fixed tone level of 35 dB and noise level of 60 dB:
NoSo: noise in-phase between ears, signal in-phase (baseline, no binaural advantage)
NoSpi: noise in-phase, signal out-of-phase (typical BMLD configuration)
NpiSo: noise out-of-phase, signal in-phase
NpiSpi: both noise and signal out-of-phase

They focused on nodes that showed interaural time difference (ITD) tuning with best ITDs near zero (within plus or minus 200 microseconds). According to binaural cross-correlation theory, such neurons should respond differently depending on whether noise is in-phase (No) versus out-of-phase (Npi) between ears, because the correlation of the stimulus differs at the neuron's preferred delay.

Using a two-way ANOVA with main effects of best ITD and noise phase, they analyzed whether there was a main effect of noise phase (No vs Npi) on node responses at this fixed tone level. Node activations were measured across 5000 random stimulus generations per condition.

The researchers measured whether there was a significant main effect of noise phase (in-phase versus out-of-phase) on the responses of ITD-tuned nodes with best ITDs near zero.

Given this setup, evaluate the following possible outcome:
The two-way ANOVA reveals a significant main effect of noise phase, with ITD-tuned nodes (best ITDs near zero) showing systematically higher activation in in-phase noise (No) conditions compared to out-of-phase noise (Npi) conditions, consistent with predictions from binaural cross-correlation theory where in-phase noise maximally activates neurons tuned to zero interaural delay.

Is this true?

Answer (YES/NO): YES